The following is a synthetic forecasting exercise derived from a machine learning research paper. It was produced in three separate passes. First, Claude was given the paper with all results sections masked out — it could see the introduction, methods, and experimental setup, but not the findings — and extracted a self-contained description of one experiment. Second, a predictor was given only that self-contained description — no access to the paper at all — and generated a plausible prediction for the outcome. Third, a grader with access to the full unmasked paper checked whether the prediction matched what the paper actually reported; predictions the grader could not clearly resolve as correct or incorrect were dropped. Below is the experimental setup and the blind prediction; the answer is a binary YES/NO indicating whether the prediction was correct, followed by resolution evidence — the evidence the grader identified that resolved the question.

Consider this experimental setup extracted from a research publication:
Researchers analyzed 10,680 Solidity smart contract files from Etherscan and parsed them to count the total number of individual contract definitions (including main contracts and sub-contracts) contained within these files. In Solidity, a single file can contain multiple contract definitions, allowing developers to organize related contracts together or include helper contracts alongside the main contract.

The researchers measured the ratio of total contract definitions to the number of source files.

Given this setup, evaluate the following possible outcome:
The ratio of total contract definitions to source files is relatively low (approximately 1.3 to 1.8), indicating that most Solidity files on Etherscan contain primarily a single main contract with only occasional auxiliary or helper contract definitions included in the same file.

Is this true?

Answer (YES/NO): NO